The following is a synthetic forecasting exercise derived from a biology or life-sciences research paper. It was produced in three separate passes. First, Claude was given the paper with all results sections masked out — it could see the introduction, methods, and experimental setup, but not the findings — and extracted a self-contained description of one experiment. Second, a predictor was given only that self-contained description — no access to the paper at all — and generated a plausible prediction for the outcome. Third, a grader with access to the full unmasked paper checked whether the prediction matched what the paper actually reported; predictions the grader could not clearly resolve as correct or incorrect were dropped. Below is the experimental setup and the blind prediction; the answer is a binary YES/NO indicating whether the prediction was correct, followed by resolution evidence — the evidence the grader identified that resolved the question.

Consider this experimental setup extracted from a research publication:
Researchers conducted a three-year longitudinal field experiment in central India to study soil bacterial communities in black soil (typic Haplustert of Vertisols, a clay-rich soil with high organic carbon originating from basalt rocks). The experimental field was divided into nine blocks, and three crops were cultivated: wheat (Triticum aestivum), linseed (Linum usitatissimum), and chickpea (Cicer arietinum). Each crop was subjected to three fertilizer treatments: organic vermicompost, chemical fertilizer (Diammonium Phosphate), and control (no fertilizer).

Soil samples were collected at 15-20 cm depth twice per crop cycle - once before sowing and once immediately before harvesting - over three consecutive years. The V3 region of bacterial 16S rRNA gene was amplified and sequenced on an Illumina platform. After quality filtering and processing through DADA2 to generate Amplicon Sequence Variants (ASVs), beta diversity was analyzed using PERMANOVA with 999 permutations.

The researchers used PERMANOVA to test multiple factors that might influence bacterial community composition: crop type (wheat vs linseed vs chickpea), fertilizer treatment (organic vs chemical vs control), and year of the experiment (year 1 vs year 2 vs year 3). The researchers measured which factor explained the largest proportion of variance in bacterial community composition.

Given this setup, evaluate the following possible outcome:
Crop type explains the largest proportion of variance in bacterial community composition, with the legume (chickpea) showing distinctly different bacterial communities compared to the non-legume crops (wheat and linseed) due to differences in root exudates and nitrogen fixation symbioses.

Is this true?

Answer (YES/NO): YES